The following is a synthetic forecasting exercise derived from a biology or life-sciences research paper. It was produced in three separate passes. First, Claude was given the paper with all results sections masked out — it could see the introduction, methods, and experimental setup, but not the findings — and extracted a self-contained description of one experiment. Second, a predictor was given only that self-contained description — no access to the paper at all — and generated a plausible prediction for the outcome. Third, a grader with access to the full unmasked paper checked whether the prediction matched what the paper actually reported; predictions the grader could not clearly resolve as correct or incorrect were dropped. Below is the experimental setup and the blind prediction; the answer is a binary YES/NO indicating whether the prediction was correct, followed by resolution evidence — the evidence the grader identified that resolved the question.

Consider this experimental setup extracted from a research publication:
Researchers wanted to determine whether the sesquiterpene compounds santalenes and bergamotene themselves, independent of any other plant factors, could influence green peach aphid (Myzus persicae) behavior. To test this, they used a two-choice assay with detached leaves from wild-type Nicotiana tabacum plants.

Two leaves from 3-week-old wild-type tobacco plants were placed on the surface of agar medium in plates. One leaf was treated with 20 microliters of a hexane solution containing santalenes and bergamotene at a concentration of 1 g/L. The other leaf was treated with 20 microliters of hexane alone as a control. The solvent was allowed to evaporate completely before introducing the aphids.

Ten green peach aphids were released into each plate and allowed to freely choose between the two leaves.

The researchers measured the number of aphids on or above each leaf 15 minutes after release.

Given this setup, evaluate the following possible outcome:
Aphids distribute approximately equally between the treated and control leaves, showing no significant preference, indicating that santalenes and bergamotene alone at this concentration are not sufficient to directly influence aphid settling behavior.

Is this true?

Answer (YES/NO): NO